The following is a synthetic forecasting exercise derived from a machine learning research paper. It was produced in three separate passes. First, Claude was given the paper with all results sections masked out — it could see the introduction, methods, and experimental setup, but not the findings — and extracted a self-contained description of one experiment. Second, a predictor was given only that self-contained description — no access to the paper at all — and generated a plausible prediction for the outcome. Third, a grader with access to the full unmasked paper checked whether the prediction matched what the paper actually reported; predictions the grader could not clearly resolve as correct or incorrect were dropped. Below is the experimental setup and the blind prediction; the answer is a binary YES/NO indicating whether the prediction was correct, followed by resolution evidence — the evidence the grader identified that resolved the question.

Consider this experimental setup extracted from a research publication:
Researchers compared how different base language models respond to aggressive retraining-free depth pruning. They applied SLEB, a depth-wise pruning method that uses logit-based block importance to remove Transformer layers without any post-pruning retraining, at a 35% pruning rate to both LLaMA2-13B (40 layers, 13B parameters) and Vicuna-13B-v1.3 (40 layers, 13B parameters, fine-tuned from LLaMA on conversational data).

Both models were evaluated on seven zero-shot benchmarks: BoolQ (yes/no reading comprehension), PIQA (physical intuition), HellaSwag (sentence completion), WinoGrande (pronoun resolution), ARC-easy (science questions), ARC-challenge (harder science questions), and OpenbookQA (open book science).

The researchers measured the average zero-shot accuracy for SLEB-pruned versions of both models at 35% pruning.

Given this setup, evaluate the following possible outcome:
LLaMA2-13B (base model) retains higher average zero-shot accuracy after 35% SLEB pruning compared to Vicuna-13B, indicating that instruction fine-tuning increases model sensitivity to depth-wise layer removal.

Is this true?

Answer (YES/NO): YES